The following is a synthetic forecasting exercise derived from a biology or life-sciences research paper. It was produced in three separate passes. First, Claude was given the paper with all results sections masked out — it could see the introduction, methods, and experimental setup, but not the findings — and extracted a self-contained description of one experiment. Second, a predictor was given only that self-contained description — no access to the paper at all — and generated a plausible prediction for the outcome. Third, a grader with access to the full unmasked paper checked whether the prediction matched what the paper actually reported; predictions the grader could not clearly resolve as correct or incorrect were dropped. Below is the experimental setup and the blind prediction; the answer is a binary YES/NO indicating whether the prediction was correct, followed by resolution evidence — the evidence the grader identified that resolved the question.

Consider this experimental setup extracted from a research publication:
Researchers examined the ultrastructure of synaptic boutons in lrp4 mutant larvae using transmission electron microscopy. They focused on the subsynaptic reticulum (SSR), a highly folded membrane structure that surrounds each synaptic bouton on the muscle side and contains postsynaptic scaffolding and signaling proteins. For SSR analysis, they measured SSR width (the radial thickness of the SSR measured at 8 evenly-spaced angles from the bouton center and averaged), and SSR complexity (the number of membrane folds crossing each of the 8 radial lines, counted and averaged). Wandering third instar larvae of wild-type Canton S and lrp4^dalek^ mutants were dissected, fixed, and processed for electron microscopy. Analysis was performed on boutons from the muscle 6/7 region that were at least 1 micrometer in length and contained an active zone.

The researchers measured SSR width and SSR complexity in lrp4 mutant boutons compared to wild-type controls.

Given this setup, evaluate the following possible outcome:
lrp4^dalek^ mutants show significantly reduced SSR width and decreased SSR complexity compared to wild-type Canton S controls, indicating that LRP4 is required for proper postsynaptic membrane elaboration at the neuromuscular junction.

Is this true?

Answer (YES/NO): YES